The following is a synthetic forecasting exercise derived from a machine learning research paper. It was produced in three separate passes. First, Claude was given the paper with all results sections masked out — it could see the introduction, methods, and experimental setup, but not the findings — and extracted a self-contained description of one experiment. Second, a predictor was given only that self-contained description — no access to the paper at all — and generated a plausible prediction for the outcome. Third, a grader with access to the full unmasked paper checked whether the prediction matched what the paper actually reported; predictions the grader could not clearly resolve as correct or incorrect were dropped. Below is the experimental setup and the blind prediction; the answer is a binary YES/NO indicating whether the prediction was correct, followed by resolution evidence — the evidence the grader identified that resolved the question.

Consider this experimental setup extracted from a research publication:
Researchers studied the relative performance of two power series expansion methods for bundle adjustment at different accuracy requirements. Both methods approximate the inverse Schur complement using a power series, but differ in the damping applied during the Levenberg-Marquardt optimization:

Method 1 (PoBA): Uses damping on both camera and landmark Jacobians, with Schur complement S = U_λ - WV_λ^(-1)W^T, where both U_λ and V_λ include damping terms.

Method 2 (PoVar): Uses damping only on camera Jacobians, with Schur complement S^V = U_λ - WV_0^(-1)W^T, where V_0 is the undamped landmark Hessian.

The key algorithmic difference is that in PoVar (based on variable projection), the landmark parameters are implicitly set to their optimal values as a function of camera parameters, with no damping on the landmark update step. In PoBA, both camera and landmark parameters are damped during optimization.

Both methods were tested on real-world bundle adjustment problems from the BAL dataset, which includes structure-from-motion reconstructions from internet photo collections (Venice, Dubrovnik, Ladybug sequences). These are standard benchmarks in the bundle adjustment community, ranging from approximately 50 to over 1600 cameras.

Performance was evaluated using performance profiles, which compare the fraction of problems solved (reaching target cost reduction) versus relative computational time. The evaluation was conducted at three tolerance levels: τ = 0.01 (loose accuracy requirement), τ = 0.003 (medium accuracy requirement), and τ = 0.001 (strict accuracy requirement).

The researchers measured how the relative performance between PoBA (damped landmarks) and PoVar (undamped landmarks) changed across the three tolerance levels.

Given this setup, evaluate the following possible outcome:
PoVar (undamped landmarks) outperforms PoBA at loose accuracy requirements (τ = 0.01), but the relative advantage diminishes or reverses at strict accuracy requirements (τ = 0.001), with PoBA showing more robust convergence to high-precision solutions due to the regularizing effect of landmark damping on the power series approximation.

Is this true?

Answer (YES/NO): NO